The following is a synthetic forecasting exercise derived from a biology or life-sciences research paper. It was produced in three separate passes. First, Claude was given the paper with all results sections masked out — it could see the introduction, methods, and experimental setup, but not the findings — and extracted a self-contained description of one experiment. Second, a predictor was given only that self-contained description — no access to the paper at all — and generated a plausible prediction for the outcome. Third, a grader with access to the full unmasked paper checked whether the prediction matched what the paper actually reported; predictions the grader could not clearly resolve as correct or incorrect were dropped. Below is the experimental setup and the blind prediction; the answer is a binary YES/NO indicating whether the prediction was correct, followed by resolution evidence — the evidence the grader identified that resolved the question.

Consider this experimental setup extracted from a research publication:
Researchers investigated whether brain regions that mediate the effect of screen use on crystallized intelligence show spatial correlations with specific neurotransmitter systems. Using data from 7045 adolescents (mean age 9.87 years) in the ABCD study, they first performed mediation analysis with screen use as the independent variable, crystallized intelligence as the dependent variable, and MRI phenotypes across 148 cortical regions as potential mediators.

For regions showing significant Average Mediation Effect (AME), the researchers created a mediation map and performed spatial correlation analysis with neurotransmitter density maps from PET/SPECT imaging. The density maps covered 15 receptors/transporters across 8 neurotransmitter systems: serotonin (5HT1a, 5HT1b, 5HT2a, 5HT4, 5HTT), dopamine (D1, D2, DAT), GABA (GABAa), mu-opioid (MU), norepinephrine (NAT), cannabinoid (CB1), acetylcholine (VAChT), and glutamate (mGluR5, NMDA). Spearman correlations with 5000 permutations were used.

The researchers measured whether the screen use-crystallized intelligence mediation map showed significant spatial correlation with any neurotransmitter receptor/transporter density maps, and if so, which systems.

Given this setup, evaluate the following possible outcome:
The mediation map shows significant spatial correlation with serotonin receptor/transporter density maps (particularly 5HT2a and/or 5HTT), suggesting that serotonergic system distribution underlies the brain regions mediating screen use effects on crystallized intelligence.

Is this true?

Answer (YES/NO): NO